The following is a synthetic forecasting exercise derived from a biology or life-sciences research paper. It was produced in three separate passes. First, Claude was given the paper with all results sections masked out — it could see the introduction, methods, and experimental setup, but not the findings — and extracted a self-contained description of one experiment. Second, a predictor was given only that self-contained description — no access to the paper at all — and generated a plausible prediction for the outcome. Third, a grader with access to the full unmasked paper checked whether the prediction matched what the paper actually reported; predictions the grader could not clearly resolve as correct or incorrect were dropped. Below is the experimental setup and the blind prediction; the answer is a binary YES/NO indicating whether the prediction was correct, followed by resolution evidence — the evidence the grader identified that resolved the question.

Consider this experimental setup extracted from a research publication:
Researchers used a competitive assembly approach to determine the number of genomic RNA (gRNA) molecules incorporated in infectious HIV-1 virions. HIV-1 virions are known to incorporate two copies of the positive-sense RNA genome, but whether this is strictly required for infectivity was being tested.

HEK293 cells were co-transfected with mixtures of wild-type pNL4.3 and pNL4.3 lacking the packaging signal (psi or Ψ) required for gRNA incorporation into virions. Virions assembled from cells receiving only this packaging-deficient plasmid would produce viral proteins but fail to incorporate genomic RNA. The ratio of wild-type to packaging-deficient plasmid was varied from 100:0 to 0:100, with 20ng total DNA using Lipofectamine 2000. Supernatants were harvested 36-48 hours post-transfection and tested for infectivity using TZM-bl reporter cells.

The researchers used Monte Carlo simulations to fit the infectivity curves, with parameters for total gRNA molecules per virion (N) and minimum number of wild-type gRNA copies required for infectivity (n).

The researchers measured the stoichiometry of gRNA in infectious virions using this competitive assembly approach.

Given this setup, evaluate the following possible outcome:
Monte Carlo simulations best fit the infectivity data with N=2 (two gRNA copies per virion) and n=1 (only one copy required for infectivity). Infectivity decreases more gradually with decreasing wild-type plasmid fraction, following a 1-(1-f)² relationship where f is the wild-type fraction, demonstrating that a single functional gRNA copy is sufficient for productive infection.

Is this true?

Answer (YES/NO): YES